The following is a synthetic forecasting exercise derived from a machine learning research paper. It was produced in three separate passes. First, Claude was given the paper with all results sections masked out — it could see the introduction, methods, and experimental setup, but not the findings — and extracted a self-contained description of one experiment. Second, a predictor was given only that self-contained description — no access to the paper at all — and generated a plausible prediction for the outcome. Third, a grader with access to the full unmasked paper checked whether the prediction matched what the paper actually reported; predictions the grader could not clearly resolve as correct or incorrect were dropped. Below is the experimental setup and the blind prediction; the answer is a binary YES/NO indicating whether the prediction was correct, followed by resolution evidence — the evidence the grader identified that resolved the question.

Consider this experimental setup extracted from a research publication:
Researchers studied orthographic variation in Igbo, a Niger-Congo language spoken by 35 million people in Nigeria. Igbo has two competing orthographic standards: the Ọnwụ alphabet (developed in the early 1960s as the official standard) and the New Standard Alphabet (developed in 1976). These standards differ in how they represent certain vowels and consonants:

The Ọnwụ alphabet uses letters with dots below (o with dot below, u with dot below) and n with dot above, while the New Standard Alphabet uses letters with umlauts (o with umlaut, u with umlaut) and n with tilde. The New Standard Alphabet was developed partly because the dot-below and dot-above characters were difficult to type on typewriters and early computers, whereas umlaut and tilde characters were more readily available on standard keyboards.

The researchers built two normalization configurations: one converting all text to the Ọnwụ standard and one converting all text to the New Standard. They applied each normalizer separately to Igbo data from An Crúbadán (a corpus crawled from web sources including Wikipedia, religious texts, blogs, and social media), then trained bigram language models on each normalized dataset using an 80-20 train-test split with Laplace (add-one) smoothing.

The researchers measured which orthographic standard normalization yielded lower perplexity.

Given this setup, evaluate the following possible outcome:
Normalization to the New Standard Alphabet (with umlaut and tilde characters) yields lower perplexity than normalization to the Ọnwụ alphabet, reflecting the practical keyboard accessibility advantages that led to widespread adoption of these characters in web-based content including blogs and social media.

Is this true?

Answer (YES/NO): NO